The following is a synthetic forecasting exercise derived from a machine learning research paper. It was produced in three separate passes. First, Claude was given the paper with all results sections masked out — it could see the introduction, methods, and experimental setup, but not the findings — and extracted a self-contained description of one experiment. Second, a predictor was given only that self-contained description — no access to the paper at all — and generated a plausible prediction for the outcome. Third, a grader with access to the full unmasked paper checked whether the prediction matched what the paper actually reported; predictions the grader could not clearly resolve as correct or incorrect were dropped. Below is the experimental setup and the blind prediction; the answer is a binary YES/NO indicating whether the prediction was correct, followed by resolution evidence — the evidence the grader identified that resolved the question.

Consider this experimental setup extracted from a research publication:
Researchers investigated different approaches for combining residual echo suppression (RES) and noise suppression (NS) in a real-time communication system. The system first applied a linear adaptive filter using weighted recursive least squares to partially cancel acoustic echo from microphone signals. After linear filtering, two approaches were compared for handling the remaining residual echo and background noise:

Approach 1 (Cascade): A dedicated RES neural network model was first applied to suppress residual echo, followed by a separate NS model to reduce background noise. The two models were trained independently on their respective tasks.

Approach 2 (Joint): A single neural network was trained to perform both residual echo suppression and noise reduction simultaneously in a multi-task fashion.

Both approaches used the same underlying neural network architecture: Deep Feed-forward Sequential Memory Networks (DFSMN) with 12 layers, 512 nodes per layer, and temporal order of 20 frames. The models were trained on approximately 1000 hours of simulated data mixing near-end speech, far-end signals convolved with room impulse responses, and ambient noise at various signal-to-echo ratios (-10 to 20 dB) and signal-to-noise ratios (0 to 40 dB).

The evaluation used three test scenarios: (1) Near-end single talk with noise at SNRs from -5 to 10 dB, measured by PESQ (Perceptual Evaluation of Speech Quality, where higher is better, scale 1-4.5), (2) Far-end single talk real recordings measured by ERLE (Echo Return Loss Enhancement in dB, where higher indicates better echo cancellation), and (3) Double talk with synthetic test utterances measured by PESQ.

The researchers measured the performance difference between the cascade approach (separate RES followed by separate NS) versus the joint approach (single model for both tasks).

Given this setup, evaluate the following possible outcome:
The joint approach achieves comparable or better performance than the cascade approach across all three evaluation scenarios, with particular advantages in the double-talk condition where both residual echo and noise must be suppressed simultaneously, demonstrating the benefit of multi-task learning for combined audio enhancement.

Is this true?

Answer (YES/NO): NO